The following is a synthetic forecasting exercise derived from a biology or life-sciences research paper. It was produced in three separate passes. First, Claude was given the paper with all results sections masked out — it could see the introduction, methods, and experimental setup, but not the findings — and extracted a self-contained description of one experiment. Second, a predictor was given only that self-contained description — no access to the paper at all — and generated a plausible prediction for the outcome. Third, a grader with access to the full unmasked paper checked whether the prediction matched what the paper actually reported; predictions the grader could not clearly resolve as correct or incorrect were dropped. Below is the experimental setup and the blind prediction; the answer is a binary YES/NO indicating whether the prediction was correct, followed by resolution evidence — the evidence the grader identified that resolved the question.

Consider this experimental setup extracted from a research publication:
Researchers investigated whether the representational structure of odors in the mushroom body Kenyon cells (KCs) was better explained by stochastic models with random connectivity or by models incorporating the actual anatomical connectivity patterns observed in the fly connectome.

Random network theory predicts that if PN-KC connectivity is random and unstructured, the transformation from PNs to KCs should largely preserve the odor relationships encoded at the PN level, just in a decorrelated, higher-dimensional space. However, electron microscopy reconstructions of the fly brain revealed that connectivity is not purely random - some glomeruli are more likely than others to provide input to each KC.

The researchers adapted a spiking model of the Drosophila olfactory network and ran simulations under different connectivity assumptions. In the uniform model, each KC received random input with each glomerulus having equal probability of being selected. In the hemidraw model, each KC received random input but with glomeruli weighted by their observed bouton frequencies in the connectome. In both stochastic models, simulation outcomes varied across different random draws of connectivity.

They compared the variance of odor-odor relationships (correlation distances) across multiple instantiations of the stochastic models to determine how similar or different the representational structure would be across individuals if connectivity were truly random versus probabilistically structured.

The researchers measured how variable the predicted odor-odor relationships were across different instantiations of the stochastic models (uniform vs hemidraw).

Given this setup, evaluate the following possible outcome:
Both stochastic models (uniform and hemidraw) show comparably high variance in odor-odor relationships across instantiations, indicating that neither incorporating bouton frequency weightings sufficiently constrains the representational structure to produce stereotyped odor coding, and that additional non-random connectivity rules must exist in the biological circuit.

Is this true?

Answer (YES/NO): NO